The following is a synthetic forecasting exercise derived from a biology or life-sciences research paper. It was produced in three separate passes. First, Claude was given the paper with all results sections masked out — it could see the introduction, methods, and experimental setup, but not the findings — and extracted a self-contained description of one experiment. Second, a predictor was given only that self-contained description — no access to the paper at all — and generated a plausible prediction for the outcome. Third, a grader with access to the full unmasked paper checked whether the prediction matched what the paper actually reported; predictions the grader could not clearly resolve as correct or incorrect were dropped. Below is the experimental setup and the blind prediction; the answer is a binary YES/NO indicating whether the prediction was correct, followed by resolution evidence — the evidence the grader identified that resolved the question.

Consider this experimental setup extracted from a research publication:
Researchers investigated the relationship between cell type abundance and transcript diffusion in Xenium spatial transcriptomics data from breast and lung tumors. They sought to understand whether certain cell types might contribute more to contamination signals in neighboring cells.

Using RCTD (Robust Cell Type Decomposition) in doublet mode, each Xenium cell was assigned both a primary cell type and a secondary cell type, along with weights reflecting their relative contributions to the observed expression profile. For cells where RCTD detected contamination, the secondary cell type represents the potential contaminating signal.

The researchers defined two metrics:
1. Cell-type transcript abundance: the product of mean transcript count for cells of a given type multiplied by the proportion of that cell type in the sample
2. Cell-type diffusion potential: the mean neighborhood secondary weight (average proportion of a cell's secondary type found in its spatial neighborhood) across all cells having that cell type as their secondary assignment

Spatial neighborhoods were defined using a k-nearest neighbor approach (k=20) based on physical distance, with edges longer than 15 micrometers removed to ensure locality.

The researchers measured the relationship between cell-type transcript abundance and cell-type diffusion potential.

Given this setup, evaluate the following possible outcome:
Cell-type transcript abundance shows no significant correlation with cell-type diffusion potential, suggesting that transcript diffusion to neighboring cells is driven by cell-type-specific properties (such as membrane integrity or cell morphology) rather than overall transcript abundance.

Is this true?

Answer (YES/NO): NO